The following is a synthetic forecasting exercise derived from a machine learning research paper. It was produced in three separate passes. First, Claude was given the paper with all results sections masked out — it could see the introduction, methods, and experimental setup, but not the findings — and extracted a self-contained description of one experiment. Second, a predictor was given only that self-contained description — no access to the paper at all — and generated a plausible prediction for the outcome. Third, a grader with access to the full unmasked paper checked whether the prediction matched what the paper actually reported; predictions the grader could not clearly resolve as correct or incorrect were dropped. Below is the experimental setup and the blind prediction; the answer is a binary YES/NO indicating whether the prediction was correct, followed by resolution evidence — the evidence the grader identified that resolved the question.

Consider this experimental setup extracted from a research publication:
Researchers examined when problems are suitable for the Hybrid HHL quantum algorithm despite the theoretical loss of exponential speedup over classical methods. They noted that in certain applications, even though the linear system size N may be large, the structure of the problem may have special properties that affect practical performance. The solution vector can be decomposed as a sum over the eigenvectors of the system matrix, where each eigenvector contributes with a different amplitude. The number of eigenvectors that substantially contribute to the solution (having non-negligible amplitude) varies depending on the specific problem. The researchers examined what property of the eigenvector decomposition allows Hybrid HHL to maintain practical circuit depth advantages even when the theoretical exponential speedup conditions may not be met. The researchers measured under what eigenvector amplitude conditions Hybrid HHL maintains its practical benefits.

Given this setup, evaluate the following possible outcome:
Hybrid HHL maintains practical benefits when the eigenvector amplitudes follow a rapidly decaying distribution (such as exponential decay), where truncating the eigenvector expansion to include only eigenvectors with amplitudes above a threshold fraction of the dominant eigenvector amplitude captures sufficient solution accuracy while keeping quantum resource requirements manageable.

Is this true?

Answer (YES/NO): NO